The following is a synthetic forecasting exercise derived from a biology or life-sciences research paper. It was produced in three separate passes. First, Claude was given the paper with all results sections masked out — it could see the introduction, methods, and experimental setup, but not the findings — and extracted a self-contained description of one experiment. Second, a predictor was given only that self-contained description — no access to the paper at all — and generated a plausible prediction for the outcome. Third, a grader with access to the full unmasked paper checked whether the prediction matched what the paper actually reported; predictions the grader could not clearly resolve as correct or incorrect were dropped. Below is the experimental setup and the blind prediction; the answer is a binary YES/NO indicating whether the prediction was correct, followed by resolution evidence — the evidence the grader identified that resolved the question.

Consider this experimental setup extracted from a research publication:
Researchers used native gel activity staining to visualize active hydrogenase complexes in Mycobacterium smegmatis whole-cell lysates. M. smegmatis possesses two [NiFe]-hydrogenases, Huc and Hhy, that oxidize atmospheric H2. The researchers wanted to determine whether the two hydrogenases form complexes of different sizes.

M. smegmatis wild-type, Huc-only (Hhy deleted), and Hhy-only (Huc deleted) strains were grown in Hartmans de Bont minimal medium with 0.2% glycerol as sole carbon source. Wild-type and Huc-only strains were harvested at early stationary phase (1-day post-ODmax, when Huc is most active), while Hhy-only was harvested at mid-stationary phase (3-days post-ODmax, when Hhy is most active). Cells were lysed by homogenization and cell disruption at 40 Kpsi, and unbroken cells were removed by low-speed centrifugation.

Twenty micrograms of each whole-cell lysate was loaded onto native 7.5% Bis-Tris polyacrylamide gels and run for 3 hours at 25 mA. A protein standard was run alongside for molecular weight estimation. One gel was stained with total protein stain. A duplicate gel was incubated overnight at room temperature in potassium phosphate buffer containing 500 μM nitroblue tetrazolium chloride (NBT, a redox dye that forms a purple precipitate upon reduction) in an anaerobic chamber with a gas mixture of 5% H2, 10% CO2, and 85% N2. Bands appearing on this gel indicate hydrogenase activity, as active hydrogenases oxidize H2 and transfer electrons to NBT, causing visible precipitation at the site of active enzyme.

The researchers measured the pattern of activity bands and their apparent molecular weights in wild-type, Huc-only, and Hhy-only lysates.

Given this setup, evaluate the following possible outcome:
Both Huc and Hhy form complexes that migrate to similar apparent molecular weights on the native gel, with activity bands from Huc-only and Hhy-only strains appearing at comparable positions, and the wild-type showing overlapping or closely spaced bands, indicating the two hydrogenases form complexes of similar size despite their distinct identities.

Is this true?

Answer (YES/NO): NO